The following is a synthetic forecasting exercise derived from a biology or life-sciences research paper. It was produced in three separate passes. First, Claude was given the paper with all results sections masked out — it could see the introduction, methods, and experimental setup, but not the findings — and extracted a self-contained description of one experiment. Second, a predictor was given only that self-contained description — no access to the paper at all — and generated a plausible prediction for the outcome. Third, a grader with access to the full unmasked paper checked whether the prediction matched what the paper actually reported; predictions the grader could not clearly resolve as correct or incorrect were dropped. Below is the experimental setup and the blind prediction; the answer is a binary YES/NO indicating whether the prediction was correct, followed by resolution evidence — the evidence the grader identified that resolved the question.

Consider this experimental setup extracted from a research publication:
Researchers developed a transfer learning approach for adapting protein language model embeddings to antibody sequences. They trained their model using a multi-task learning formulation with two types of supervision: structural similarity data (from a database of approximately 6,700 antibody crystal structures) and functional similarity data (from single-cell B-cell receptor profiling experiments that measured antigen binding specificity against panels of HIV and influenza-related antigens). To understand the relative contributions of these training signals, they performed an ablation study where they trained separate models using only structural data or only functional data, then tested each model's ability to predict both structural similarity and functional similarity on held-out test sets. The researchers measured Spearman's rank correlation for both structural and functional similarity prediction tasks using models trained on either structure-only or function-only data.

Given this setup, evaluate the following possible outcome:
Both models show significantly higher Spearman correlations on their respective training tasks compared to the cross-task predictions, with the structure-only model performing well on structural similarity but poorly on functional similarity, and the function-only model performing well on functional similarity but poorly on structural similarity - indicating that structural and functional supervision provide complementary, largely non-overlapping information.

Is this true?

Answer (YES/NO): NO